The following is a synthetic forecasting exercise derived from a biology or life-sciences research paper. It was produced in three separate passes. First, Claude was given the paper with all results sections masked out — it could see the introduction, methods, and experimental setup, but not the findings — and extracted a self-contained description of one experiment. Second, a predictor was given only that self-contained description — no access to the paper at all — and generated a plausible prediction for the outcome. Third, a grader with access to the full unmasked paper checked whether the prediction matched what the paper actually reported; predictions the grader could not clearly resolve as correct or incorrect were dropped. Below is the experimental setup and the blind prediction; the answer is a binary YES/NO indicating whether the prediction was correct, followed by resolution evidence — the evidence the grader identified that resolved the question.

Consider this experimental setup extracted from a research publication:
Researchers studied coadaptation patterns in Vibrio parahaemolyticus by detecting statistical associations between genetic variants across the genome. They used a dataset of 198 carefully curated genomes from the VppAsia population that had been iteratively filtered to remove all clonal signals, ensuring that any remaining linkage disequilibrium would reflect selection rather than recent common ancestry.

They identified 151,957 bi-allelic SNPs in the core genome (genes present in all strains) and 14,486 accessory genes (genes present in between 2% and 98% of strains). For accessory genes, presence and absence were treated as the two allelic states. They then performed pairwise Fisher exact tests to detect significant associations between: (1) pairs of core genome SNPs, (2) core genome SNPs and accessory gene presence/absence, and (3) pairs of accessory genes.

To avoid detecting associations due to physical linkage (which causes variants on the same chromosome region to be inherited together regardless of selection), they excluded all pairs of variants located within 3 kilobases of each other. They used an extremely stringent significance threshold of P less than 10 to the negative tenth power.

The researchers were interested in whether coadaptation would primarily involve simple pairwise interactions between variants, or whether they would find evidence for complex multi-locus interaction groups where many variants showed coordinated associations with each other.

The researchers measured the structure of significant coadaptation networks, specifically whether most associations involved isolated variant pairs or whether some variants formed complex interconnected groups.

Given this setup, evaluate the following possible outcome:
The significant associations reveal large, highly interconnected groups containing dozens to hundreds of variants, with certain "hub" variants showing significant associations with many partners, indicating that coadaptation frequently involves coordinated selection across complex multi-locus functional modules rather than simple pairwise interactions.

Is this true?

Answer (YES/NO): YES